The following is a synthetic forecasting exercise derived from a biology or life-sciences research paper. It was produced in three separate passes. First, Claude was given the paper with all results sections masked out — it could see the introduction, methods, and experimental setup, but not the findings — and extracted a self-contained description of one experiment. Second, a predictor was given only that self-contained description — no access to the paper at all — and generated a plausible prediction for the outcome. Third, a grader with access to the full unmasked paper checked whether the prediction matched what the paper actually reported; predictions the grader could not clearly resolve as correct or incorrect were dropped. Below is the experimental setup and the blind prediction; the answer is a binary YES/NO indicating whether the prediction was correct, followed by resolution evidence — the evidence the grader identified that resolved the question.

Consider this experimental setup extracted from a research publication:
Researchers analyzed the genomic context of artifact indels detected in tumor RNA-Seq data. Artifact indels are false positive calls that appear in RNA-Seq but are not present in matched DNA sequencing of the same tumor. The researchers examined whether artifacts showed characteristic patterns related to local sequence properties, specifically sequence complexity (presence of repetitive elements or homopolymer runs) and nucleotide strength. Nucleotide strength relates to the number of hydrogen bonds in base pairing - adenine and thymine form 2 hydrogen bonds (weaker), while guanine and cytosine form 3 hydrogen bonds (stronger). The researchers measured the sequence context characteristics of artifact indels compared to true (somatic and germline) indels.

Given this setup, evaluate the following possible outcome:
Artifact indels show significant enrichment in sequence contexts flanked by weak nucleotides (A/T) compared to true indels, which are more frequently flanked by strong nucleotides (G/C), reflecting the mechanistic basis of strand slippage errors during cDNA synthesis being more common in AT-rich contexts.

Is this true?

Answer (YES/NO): NO